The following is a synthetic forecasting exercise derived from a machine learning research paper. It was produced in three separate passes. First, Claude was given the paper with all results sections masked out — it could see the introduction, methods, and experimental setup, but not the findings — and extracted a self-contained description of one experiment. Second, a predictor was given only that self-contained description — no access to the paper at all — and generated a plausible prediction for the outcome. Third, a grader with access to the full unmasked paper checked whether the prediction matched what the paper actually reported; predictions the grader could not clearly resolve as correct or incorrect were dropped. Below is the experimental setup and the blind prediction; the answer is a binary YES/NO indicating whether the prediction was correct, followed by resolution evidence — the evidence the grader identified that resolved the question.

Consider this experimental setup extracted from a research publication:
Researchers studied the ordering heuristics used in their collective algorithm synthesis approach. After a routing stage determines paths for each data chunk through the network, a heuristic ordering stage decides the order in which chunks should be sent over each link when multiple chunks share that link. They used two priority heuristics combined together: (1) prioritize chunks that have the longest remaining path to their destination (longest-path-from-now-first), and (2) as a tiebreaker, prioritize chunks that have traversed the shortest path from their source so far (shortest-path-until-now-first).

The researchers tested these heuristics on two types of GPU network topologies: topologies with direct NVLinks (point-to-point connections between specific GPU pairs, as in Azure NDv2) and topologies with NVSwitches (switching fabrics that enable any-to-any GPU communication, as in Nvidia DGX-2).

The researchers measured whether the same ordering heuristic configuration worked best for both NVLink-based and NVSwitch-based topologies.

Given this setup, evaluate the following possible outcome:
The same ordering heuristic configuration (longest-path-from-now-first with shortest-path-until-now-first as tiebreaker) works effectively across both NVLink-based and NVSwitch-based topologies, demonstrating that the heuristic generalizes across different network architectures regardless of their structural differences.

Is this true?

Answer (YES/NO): NO